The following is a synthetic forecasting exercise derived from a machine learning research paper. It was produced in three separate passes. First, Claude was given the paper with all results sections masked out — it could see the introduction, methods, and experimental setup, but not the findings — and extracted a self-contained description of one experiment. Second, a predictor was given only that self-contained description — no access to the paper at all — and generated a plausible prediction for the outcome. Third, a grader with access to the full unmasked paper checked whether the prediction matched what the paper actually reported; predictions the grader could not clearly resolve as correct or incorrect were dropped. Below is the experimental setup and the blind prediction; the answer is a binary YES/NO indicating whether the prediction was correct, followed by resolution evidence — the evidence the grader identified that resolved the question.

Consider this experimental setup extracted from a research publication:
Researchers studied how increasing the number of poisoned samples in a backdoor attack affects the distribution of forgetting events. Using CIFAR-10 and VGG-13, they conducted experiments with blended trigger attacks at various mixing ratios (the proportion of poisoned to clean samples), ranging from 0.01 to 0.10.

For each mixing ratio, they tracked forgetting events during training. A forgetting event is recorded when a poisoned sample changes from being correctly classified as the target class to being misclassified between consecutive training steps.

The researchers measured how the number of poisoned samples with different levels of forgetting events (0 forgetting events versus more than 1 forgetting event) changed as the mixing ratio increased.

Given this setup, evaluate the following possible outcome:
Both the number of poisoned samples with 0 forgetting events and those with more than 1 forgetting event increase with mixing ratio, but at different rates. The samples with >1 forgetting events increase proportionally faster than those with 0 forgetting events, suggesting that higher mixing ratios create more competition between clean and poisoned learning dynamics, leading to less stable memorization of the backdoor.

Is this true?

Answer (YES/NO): NO